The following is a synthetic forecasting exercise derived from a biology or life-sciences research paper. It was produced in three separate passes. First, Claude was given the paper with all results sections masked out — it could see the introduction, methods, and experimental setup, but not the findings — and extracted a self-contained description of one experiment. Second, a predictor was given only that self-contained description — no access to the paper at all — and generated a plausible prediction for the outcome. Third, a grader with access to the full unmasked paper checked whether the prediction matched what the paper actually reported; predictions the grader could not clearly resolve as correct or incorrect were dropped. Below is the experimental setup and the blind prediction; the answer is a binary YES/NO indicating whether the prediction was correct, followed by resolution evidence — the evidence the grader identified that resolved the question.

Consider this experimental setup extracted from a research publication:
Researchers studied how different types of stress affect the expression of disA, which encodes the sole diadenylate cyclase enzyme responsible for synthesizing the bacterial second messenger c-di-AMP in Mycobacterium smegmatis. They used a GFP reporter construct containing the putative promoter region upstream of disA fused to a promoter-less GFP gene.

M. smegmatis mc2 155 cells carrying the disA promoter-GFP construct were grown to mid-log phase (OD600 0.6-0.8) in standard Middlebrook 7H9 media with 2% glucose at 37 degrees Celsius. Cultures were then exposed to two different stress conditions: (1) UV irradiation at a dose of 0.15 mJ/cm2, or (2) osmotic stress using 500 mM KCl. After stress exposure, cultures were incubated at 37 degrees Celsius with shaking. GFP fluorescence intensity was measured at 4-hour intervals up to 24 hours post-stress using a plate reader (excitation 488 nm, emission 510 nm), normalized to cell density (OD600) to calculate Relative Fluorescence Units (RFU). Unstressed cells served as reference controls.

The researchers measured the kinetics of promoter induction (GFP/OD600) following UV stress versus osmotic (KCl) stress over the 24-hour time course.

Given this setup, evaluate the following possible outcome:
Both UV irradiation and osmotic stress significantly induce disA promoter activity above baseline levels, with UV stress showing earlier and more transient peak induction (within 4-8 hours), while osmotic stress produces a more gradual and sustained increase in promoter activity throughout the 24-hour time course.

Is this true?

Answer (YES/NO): NO